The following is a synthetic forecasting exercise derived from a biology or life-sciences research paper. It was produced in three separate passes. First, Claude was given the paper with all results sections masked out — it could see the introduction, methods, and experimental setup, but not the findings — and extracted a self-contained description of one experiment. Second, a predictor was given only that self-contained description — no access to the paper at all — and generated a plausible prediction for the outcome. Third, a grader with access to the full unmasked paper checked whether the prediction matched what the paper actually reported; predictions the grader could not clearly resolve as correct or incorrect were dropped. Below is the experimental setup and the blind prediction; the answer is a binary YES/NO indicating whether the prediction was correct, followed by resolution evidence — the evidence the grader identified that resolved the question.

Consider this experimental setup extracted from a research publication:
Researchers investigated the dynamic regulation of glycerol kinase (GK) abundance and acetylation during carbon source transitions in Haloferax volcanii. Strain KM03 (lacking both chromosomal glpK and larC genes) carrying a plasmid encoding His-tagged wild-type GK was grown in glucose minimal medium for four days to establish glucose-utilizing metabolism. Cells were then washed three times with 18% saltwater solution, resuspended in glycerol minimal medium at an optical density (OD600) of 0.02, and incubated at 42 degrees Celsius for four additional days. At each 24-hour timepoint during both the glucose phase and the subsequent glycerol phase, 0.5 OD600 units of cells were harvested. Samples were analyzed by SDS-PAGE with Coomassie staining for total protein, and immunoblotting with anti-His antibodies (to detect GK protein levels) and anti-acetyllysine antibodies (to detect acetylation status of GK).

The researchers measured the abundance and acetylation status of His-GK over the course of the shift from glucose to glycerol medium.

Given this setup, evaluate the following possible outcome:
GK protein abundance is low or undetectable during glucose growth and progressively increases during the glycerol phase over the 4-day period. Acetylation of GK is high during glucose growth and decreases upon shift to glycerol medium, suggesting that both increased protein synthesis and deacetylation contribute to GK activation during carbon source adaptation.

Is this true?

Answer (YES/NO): NO